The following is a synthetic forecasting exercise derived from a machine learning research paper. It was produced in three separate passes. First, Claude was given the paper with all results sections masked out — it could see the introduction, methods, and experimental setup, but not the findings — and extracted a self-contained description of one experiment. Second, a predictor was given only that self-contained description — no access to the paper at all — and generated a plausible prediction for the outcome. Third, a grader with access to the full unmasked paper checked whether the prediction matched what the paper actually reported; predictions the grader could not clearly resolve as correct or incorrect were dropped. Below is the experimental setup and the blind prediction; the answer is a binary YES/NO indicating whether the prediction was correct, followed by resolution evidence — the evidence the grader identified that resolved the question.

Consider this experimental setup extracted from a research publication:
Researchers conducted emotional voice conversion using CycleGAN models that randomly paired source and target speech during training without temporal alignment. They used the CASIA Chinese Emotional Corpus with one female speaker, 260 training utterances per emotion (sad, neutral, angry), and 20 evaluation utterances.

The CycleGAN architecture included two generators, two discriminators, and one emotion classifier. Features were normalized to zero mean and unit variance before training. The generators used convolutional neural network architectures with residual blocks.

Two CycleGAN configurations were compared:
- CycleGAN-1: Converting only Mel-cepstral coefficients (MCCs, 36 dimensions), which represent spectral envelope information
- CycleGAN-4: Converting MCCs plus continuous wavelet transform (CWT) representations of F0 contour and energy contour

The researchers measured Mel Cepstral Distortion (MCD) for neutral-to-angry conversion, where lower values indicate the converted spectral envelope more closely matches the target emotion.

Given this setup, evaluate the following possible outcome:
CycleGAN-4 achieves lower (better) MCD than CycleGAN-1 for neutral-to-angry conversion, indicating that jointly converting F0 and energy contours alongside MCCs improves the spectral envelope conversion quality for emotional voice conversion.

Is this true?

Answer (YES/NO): YES